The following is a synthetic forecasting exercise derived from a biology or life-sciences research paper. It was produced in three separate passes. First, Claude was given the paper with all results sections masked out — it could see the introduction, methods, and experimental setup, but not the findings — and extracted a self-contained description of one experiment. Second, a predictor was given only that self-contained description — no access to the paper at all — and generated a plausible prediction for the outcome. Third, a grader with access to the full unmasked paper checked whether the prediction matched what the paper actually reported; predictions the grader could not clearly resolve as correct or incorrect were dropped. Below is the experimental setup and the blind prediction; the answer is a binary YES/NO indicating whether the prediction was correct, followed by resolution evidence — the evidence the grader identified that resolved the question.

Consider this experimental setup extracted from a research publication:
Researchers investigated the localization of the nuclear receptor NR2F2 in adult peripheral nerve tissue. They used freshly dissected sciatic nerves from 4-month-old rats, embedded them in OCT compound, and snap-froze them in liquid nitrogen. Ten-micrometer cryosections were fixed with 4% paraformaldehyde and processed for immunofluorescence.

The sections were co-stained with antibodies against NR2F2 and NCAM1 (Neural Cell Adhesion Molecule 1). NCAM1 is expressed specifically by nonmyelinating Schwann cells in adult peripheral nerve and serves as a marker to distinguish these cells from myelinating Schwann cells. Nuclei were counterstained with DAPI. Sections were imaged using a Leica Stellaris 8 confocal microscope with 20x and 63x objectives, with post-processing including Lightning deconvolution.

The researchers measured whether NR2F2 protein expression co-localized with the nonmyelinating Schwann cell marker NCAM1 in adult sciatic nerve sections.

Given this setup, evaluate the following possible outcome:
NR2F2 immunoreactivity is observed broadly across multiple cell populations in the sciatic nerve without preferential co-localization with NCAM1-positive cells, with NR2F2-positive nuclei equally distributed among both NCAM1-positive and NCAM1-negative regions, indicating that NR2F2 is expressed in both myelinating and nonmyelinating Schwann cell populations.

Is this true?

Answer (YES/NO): NO